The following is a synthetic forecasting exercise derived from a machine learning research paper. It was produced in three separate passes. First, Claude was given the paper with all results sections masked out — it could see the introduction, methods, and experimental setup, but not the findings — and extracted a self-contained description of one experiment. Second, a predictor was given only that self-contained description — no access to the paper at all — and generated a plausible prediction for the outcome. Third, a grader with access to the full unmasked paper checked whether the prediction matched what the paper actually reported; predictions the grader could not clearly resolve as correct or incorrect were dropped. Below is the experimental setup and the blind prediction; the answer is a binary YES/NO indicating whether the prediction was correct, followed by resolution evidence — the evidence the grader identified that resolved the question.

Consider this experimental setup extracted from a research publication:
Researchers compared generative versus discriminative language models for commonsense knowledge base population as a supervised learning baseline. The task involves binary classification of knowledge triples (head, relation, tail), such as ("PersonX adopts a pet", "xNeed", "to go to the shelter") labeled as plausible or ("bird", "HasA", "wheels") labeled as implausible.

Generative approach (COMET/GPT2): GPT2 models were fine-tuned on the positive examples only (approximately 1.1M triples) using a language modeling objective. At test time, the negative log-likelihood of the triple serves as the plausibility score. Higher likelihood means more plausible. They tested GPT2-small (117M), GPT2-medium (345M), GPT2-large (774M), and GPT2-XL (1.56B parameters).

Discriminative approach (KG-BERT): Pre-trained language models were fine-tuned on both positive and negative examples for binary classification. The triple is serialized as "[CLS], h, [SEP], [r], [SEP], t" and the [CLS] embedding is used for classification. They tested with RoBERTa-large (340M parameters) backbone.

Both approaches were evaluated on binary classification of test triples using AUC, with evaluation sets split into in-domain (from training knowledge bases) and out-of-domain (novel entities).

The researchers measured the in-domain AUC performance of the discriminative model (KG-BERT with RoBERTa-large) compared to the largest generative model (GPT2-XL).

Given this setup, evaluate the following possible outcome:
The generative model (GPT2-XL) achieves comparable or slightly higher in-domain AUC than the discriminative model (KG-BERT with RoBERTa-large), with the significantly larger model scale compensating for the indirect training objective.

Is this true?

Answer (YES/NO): NO